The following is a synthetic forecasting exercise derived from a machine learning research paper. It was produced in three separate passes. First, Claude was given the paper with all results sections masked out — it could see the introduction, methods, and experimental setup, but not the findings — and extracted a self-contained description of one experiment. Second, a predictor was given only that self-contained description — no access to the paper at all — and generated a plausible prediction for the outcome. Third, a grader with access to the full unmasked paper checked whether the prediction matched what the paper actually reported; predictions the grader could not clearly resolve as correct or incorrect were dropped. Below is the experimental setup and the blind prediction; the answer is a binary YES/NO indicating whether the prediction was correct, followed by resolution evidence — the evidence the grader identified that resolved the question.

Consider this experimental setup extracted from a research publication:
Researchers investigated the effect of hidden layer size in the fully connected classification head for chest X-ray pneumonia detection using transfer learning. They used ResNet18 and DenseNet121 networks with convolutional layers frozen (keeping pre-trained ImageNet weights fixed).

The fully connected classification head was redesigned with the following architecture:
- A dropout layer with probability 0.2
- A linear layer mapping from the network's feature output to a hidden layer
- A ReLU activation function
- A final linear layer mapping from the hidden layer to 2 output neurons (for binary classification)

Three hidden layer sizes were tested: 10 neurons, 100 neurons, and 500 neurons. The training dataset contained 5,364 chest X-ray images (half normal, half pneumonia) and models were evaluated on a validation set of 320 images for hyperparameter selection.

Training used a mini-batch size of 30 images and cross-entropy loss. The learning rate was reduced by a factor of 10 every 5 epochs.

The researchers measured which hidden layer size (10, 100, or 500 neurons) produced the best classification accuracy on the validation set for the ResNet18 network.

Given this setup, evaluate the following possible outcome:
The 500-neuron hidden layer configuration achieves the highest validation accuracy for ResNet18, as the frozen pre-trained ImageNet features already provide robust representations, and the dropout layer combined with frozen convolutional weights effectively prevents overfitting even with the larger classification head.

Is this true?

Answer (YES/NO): NO